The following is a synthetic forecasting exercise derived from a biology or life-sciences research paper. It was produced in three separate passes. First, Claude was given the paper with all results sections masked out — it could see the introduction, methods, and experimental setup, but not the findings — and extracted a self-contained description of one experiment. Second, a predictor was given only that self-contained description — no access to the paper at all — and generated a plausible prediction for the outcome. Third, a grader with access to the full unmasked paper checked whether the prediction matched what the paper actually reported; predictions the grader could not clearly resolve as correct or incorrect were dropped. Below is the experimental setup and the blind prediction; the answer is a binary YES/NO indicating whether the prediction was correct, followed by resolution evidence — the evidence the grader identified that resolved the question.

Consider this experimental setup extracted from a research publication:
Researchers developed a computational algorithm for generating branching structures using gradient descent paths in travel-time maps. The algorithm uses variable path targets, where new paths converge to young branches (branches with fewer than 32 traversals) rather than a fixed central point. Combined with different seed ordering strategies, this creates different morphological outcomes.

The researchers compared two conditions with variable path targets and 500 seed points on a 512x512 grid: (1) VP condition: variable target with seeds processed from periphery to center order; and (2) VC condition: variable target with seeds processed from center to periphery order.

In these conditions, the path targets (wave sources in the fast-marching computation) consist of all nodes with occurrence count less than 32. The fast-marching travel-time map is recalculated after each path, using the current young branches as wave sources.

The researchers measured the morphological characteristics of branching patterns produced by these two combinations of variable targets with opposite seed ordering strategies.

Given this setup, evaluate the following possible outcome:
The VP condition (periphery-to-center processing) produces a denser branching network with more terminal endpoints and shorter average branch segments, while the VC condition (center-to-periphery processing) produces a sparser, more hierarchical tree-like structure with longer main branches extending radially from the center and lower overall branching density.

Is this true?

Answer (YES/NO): NO